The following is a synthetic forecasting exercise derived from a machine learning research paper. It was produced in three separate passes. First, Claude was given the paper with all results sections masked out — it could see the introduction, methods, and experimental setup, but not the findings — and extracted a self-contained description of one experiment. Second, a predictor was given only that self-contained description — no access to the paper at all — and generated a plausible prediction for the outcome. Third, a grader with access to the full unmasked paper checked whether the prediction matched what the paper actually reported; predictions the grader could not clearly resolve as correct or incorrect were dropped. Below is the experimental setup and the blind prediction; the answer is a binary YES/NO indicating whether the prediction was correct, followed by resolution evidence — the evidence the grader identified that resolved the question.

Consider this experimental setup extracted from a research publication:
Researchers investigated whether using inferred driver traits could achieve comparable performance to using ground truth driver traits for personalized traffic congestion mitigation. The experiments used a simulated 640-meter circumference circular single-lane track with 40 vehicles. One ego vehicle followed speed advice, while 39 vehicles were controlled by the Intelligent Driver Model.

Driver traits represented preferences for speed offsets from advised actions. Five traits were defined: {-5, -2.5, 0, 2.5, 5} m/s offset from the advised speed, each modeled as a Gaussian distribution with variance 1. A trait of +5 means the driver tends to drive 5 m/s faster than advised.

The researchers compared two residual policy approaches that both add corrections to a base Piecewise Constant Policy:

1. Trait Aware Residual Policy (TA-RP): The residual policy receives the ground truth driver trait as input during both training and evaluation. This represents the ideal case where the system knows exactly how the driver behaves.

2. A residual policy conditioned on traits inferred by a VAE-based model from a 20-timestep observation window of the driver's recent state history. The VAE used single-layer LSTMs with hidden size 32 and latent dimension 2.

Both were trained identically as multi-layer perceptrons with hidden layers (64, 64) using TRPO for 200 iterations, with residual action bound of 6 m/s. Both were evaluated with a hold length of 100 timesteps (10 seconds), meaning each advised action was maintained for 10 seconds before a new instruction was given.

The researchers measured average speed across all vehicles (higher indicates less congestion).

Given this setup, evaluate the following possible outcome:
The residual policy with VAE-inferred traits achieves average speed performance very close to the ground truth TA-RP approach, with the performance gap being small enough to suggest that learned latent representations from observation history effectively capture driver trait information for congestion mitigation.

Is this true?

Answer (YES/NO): NO